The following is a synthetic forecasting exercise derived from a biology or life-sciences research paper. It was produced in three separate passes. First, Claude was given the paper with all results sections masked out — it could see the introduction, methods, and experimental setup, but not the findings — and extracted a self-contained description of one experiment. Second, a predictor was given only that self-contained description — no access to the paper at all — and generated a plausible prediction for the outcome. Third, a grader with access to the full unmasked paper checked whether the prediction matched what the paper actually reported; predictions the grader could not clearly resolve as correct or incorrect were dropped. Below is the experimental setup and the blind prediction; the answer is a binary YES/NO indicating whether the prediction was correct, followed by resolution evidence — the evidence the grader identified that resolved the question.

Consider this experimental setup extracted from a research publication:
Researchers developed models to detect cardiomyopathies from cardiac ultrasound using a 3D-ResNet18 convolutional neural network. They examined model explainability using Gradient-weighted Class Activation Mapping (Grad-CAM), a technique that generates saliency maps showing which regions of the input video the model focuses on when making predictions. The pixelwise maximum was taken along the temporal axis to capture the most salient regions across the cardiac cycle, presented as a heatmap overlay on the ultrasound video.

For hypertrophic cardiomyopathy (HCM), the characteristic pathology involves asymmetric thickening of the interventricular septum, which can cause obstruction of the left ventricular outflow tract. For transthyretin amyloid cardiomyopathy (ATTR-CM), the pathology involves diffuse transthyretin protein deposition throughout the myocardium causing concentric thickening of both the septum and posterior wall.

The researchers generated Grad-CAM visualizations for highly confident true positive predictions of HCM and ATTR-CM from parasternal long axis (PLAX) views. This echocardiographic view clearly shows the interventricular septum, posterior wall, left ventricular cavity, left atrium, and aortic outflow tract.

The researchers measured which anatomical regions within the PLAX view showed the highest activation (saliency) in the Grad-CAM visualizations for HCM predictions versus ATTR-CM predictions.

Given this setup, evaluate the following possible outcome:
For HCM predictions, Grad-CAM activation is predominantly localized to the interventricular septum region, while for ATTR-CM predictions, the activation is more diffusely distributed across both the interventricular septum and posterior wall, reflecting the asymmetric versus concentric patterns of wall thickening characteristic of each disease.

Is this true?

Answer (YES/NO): NO